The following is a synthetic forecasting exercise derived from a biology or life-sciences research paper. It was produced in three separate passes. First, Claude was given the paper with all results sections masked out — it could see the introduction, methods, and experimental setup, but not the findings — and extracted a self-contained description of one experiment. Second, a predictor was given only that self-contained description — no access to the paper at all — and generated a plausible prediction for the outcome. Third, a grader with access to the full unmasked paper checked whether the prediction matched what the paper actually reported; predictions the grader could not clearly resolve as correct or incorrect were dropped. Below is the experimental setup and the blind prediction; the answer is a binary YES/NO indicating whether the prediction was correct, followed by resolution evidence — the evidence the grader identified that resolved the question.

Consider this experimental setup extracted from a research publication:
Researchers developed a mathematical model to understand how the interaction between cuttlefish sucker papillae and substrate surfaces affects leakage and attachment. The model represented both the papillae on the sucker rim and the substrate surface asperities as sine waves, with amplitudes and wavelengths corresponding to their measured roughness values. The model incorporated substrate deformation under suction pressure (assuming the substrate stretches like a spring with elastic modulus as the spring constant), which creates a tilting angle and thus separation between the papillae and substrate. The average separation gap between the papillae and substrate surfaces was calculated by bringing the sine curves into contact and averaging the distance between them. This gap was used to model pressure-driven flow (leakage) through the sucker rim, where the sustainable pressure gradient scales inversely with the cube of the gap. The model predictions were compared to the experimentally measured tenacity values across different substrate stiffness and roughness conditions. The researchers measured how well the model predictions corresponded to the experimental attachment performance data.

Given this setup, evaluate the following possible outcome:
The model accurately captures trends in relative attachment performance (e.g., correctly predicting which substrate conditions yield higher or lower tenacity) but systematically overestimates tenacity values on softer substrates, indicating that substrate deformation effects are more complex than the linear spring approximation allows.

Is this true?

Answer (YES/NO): NO